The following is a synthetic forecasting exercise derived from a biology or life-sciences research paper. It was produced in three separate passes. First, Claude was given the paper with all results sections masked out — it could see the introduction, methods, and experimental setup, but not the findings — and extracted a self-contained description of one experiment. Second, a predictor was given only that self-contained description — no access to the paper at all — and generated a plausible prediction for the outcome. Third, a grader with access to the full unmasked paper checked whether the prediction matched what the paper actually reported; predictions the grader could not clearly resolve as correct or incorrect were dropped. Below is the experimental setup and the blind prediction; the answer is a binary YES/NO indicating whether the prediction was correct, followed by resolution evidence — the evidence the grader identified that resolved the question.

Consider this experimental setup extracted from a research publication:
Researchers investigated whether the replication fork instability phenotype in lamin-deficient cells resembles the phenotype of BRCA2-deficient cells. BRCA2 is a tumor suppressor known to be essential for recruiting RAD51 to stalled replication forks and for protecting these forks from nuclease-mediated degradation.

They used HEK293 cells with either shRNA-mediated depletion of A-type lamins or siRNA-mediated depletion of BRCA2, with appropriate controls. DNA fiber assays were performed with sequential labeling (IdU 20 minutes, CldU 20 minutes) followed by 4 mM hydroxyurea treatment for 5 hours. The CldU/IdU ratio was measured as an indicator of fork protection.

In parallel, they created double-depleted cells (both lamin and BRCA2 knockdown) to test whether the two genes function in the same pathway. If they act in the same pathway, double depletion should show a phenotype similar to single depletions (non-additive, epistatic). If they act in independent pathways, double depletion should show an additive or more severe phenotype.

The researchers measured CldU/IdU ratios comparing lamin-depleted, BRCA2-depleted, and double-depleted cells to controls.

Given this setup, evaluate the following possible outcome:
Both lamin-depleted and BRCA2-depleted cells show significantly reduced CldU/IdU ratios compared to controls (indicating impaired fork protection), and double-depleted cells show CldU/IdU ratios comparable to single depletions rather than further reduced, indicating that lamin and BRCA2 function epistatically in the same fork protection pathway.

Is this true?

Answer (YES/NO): YES